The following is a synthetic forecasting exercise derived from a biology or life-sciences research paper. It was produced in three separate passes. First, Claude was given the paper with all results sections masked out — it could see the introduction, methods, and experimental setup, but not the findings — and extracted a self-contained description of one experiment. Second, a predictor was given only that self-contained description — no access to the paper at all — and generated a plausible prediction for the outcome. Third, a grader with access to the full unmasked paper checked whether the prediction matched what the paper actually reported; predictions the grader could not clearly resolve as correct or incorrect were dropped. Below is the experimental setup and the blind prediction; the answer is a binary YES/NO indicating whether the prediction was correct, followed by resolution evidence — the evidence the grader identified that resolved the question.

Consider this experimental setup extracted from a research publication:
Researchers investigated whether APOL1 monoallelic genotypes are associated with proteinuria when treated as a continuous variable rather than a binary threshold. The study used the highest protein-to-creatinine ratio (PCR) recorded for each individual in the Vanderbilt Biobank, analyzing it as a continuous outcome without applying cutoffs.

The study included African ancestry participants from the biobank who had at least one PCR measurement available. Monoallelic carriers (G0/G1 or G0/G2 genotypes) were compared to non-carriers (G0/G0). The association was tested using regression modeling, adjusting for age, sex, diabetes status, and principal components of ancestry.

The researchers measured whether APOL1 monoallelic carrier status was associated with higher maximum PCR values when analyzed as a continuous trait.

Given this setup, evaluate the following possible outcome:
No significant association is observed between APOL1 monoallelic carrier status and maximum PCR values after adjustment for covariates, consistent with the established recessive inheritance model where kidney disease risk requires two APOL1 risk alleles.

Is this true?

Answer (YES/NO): NO